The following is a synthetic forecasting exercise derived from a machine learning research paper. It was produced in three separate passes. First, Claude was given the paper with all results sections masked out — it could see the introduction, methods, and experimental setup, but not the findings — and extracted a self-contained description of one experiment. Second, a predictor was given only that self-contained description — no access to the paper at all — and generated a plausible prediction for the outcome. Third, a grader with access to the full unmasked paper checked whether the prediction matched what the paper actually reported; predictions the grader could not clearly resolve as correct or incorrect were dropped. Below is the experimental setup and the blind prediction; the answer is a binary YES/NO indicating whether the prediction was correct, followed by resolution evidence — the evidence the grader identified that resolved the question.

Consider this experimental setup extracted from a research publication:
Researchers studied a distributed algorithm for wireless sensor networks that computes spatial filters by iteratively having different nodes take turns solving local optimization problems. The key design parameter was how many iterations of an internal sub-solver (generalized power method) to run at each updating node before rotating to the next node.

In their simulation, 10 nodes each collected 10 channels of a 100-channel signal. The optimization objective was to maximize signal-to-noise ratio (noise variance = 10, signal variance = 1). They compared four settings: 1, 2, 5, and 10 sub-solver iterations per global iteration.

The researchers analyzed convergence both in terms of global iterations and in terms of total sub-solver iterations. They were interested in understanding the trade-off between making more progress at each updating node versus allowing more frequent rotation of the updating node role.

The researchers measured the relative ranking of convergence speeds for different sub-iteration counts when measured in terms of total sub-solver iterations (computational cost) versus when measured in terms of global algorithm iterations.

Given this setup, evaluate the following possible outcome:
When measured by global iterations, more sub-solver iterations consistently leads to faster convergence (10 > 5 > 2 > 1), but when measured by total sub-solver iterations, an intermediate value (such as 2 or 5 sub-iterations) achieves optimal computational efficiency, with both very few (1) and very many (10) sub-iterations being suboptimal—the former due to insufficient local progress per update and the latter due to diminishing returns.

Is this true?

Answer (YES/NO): NO